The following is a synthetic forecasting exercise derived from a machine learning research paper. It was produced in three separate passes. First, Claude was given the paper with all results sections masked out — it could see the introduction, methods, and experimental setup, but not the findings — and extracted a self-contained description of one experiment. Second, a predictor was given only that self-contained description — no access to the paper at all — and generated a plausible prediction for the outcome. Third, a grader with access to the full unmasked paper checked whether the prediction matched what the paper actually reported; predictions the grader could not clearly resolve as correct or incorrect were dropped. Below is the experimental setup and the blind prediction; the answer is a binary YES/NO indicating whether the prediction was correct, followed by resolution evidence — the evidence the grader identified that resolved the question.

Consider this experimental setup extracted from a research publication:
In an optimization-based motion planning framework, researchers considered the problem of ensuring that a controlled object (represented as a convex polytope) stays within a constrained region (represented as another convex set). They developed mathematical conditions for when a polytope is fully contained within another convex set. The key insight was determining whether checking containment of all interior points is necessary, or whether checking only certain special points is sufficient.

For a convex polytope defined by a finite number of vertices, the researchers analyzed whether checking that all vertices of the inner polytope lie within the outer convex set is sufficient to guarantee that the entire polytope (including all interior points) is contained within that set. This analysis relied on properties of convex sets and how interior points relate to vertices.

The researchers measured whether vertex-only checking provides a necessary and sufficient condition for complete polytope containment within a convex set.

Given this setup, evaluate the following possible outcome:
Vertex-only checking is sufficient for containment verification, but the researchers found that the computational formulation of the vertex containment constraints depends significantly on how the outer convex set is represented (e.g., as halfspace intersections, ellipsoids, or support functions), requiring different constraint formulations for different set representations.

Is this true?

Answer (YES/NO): YES